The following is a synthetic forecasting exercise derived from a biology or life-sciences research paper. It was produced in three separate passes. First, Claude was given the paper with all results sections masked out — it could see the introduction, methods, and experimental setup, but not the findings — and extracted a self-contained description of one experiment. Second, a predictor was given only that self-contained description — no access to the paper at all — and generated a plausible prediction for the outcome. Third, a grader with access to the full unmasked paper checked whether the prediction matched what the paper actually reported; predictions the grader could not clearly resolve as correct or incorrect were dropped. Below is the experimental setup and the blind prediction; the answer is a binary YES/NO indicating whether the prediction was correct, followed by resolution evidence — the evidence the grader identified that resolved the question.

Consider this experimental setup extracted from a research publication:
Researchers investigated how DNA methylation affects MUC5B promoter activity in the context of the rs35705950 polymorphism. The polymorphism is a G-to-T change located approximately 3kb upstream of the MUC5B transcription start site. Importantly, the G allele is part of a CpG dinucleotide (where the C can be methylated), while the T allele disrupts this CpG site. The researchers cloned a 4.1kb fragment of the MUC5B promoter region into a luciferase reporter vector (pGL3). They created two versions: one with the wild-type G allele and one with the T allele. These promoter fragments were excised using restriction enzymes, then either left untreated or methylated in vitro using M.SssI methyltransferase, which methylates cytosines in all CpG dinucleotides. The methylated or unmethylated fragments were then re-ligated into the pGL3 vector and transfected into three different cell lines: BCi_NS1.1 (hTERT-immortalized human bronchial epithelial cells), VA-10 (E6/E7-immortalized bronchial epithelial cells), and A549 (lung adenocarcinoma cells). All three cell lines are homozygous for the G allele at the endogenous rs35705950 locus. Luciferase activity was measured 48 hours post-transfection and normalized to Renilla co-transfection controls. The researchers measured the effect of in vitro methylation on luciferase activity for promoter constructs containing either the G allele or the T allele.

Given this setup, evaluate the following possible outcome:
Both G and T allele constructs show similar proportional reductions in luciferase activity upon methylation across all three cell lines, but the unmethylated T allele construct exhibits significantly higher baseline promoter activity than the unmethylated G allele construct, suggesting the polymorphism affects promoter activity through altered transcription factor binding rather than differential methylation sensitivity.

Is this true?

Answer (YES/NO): NO